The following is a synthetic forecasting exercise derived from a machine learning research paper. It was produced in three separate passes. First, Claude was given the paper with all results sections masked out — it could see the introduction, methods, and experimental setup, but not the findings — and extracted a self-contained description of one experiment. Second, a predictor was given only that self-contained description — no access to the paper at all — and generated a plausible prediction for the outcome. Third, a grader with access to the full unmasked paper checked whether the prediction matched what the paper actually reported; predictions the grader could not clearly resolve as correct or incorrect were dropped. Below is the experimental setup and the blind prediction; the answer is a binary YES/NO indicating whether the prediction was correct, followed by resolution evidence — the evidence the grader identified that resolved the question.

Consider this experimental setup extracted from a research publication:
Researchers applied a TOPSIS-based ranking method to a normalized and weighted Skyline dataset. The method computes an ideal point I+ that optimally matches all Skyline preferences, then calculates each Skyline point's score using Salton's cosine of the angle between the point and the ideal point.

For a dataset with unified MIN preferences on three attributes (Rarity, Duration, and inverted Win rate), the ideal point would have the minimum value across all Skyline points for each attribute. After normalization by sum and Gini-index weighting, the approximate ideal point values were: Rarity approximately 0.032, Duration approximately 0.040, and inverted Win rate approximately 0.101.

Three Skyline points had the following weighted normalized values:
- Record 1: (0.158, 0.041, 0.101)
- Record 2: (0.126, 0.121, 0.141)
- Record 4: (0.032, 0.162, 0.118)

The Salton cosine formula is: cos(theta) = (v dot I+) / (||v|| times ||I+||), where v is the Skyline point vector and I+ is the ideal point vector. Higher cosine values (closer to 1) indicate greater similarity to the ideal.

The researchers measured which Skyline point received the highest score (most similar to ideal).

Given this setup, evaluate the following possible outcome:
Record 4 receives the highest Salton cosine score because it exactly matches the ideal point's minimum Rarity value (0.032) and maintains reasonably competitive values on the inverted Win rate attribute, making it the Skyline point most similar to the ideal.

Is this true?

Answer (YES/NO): NO